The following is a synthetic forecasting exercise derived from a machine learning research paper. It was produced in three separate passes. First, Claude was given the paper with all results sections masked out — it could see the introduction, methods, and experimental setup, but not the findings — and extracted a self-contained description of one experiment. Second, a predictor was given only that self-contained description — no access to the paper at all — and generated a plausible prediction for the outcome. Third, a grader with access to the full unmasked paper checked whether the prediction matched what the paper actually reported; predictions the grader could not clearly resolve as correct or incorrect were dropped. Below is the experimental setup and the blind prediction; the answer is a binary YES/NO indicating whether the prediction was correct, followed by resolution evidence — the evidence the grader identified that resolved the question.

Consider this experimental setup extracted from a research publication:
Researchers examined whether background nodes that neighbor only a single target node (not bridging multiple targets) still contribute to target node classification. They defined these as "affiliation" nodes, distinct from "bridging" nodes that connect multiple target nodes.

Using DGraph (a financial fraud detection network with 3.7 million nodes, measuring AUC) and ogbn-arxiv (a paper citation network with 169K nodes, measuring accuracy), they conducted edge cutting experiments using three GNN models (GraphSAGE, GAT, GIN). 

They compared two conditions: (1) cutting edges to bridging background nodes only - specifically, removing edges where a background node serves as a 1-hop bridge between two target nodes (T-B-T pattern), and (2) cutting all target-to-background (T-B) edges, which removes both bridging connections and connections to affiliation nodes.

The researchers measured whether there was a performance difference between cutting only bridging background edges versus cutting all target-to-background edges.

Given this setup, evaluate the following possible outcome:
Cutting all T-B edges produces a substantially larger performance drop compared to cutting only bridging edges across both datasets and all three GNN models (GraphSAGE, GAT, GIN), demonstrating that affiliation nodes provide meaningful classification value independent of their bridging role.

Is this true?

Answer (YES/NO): YES